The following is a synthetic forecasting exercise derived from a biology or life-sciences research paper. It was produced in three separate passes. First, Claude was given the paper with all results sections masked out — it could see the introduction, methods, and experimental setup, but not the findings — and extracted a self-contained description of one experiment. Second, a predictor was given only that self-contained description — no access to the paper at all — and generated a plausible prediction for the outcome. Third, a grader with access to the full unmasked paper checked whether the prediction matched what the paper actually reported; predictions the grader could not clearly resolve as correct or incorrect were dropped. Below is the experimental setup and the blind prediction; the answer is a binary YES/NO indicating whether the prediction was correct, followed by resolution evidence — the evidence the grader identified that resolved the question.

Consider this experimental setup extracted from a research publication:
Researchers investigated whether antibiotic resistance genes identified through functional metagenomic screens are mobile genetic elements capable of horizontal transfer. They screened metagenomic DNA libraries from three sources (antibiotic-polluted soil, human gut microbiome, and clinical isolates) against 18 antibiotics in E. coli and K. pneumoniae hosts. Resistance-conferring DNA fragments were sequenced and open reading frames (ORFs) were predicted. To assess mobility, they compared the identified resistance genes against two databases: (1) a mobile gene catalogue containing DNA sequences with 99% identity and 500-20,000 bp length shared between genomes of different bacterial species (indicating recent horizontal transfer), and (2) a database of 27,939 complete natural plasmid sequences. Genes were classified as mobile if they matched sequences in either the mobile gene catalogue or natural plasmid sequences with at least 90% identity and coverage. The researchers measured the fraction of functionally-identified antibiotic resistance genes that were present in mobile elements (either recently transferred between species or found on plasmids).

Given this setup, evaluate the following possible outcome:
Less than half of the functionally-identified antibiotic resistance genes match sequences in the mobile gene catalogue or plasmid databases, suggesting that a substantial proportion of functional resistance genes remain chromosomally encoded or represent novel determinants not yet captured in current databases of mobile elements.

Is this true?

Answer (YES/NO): YES